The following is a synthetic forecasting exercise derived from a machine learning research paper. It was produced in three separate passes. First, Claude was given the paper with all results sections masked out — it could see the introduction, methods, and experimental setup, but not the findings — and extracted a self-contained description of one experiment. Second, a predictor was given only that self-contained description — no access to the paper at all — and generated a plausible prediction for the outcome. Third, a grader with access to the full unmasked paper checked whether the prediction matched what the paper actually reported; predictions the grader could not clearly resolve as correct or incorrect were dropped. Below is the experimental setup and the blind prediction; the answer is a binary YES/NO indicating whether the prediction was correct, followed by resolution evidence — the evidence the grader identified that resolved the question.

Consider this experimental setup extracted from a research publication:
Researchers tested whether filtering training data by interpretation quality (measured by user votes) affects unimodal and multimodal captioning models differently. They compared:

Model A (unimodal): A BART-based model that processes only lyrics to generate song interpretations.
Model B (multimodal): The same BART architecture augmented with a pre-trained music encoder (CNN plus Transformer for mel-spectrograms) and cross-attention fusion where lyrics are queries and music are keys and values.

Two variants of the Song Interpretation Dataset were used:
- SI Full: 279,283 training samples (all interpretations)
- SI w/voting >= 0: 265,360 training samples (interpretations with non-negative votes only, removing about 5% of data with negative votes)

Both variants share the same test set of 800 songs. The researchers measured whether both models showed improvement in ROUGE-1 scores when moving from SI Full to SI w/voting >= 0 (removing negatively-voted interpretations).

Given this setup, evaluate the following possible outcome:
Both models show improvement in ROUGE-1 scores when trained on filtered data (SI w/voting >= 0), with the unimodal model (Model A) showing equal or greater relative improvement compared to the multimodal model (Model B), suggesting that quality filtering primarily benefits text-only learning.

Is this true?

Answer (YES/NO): YES